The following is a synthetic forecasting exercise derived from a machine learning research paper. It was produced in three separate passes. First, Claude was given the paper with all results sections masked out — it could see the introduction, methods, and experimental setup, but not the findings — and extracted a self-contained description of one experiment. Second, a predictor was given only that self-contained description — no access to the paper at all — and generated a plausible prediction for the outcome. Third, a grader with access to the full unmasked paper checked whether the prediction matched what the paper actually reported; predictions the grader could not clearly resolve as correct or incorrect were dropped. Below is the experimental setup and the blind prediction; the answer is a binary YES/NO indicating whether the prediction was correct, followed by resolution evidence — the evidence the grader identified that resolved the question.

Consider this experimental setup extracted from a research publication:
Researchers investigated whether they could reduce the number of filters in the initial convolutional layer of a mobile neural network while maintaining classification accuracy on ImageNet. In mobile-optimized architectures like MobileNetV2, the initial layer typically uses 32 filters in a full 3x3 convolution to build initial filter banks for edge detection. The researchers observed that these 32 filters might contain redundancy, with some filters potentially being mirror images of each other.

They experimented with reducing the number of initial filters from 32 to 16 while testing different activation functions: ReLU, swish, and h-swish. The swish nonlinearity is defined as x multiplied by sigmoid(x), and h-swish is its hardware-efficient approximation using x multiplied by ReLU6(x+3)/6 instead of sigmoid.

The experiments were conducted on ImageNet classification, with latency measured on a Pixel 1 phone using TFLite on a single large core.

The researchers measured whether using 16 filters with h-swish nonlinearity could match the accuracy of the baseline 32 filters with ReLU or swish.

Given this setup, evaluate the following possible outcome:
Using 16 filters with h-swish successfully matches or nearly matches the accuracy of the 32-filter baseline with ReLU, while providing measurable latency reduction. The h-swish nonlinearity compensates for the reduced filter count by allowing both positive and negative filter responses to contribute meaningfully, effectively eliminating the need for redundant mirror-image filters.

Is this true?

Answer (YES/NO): YES